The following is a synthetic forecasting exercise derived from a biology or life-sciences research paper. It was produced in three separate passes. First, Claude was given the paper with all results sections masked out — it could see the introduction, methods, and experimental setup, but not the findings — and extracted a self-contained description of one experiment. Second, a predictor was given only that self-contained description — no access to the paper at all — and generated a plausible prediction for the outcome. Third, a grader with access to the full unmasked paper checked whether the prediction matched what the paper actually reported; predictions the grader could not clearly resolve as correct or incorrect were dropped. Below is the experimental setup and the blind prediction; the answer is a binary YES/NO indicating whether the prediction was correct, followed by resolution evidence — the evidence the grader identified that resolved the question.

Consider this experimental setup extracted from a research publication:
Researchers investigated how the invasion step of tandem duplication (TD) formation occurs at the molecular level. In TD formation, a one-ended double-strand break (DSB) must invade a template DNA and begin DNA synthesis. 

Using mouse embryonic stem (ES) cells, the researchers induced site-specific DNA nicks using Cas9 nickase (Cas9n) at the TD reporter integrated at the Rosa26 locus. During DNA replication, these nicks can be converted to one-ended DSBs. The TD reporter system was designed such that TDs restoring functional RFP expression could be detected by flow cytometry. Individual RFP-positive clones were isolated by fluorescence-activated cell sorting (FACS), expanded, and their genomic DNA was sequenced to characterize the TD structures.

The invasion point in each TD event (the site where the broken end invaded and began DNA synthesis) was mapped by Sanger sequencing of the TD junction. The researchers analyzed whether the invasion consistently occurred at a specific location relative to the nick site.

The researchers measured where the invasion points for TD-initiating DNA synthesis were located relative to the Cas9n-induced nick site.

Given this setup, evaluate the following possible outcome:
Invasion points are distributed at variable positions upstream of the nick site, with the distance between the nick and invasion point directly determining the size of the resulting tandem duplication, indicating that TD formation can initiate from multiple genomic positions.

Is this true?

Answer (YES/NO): YES